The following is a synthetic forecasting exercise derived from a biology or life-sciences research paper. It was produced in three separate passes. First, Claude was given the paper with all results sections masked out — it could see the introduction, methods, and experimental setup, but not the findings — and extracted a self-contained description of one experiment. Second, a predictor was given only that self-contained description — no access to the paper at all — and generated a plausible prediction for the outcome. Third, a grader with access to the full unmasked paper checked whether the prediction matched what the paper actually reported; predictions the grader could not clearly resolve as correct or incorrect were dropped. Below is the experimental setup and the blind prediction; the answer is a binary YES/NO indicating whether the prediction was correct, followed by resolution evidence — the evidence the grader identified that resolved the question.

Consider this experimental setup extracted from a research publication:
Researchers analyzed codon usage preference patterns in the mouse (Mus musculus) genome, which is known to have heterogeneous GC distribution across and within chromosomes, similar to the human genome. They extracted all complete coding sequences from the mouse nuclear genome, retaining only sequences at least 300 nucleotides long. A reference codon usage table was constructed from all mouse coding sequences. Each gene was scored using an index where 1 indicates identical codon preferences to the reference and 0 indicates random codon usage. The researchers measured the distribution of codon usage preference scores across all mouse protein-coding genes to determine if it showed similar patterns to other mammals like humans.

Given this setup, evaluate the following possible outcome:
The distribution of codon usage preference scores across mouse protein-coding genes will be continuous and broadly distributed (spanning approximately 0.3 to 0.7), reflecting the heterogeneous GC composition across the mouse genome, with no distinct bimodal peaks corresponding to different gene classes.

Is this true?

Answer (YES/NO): NO